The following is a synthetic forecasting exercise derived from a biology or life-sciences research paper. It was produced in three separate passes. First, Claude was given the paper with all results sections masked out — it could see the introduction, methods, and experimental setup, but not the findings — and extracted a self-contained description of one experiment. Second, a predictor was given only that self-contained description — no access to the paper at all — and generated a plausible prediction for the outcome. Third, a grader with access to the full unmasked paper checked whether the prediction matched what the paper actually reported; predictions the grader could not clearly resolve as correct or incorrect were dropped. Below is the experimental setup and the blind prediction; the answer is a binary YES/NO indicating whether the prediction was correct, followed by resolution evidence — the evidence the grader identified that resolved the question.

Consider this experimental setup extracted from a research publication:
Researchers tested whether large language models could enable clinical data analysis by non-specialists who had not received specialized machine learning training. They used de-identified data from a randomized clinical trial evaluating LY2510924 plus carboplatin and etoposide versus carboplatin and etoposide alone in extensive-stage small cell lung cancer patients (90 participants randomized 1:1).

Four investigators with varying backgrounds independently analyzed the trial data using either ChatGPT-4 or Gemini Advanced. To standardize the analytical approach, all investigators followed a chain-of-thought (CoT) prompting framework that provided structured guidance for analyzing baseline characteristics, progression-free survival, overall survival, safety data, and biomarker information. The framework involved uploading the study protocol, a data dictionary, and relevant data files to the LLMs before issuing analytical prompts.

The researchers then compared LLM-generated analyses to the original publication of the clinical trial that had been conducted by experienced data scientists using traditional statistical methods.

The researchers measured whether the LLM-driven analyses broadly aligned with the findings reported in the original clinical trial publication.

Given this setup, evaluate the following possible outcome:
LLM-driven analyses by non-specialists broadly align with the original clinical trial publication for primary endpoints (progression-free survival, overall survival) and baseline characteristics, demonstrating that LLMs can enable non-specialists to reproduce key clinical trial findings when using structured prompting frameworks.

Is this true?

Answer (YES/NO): NO